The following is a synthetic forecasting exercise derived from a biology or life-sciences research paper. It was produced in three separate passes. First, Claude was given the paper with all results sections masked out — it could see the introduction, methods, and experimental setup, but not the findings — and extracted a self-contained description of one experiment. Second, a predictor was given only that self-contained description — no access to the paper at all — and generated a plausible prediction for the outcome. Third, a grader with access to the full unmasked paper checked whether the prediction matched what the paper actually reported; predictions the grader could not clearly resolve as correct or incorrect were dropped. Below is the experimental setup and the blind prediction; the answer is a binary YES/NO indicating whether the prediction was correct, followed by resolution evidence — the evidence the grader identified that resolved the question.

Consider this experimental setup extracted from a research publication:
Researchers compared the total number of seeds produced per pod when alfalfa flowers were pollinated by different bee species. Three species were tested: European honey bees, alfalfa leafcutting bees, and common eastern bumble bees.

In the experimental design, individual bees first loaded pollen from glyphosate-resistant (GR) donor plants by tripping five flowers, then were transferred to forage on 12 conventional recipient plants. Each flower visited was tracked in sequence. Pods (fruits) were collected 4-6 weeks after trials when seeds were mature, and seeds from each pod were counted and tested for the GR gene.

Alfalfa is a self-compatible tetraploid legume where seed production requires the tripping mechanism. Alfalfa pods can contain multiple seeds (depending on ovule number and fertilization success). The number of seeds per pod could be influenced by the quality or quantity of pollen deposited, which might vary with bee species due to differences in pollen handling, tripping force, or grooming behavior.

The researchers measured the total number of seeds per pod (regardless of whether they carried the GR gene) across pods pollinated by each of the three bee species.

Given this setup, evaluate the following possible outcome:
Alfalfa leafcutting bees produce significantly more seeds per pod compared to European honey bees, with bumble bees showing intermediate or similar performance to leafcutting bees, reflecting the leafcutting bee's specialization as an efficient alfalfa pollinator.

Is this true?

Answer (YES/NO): NO